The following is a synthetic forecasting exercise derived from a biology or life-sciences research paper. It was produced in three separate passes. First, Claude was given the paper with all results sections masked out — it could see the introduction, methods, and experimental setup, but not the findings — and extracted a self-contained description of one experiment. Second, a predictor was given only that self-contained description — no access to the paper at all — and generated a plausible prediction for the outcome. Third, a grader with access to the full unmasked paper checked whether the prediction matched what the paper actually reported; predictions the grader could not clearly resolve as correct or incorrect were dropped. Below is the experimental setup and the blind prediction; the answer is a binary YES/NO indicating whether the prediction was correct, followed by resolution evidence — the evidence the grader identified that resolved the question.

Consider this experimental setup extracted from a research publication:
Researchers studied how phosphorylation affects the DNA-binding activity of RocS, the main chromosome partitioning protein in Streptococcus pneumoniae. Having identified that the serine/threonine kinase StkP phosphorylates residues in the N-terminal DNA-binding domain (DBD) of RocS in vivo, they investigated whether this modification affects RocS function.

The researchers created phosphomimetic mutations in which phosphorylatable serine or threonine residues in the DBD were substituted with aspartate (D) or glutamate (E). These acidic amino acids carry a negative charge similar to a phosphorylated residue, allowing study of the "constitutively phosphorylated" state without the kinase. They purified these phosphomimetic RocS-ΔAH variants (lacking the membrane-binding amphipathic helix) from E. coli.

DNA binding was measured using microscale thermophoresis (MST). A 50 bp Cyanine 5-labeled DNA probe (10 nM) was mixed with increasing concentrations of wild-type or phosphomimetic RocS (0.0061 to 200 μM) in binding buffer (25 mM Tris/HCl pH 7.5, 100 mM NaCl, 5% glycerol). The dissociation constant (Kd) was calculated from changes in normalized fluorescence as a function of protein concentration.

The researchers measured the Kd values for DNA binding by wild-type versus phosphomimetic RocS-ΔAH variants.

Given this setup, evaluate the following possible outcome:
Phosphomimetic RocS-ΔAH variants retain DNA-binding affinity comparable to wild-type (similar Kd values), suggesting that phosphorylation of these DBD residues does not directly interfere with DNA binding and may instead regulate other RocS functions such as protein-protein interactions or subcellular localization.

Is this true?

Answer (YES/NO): NO